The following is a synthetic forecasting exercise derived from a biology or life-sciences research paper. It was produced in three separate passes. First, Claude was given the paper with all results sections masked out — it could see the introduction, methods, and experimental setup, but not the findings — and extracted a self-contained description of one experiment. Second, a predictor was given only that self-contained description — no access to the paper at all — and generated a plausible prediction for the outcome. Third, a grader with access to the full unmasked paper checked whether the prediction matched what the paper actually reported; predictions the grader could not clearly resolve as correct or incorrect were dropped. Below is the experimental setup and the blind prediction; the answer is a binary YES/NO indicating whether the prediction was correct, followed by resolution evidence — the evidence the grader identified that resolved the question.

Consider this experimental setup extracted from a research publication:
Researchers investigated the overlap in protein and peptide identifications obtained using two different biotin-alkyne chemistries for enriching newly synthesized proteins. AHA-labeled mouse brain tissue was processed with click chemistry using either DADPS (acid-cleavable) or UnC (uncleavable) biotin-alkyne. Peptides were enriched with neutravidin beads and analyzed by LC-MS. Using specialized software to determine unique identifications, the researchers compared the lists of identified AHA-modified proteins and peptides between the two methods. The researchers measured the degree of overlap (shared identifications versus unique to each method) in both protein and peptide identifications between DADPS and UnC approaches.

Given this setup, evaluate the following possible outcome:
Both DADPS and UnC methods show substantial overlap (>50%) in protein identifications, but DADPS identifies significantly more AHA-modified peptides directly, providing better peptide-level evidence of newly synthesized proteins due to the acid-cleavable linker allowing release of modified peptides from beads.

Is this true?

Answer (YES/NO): YES